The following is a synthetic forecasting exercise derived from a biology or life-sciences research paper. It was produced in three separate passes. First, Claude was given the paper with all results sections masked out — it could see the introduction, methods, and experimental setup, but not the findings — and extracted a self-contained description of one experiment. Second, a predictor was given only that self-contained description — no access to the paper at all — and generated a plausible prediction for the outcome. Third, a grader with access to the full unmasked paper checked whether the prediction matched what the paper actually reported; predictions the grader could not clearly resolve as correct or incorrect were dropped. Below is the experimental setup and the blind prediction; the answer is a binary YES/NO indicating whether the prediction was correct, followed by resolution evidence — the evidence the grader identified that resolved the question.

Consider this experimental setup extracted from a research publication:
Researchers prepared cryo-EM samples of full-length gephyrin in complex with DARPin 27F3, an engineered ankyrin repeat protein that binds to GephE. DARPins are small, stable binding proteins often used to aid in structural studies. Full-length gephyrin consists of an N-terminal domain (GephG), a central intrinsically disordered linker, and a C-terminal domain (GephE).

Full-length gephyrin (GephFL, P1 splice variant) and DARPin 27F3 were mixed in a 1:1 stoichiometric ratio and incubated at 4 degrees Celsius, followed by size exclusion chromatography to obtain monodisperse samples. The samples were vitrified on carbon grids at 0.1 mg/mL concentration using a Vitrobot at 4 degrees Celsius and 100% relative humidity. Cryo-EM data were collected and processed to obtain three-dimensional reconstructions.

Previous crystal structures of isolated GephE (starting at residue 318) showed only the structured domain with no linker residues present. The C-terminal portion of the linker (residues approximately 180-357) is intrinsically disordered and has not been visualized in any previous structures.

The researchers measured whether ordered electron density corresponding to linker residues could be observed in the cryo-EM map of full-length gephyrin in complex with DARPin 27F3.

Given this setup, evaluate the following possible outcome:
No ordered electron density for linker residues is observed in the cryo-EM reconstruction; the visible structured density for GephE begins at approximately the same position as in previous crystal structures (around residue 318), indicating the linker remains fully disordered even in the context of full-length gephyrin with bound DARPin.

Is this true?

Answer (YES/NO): NO